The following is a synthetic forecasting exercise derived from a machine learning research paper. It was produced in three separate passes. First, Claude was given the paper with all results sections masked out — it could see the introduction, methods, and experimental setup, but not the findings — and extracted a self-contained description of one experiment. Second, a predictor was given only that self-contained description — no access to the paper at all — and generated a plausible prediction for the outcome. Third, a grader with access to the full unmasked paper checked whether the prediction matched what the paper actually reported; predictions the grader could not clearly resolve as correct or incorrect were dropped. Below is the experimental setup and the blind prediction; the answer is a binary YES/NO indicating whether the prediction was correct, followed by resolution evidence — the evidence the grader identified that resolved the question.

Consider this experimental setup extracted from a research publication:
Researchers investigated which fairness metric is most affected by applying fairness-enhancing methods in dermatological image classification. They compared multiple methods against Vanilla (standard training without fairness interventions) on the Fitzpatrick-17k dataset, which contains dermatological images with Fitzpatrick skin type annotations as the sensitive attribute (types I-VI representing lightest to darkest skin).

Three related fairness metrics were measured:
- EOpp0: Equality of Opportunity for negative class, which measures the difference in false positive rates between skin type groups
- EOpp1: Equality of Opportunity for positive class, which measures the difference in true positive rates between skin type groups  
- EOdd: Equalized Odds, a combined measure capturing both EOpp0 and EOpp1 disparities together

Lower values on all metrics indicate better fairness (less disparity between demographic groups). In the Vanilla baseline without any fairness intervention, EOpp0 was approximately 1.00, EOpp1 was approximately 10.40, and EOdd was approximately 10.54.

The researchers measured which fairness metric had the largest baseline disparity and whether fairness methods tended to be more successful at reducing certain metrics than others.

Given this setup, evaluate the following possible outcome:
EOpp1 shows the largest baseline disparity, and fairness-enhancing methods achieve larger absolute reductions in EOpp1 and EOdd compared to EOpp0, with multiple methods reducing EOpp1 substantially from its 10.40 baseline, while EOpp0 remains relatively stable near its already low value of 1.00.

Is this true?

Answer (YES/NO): YES